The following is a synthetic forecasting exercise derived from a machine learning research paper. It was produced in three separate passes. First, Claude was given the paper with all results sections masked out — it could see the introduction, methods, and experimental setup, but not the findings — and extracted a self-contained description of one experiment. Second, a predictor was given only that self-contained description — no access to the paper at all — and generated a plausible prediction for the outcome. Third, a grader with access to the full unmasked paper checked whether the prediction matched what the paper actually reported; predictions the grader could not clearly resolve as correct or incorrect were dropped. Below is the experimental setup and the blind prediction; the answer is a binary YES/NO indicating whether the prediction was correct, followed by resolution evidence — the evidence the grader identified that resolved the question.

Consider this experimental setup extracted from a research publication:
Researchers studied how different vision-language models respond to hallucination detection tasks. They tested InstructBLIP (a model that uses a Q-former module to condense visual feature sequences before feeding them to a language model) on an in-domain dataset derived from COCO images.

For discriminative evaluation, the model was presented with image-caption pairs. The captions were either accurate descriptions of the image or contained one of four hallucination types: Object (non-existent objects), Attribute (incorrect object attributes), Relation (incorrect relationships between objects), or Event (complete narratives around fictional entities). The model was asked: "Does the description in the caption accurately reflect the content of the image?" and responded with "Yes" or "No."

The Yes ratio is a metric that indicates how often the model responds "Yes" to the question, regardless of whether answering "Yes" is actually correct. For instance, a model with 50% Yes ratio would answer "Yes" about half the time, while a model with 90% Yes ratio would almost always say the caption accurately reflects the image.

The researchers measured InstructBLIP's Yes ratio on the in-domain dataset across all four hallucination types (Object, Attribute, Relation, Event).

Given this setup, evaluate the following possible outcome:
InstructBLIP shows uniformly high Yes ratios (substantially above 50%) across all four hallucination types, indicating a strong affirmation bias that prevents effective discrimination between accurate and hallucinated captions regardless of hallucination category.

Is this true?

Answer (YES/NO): NO